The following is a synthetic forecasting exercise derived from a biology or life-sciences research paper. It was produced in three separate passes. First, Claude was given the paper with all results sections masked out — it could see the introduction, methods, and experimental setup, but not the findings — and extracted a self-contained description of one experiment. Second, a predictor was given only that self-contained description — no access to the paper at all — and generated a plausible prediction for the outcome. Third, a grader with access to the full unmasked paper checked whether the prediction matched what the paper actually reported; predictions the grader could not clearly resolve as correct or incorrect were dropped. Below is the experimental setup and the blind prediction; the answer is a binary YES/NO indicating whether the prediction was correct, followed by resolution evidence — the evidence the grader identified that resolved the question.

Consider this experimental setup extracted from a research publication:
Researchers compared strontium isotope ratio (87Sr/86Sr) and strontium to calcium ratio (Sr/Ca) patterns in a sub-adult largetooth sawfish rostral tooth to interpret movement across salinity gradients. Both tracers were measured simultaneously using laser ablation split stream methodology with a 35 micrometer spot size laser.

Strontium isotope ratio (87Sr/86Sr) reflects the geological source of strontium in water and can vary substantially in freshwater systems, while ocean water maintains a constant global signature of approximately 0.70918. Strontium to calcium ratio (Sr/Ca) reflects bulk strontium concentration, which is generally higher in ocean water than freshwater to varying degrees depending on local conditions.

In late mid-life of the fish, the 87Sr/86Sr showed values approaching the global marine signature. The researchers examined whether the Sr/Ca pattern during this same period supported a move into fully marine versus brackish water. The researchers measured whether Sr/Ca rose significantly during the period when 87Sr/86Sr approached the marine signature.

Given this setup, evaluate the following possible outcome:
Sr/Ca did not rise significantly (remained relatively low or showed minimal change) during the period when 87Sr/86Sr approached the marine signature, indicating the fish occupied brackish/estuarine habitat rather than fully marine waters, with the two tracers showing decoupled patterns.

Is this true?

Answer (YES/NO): YES